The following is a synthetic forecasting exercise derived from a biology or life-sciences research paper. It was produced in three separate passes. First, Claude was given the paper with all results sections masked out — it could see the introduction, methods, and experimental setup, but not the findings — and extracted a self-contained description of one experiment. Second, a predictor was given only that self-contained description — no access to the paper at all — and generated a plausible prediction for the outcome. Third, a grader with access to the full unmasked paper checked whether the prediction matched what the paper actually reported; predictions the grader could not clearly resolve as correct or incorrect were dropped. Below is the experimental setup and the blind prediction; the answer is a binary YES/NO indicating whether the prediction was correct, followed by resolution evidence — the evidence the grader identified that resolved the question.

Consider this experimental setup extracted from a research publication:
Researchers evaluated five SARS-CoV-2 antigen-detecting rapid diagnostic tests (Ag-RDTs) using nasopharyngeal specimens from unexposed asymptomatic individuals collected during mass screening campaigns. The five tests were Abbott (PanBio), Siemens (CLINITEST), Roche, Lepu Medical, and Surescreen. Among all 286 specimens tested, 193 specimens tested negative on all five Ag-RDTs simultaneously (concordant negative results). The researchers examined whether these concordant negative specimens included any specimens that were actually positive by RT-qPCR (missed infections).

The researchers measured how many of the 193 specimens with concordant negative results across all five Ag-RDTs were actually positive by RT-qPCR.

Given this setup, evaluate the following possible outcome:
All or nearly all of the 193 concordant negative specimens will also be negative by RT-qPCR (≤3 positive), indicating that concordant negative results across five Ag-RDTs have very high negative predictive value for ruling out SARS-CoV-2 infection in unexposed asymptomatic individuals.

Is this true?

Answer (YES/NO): NO